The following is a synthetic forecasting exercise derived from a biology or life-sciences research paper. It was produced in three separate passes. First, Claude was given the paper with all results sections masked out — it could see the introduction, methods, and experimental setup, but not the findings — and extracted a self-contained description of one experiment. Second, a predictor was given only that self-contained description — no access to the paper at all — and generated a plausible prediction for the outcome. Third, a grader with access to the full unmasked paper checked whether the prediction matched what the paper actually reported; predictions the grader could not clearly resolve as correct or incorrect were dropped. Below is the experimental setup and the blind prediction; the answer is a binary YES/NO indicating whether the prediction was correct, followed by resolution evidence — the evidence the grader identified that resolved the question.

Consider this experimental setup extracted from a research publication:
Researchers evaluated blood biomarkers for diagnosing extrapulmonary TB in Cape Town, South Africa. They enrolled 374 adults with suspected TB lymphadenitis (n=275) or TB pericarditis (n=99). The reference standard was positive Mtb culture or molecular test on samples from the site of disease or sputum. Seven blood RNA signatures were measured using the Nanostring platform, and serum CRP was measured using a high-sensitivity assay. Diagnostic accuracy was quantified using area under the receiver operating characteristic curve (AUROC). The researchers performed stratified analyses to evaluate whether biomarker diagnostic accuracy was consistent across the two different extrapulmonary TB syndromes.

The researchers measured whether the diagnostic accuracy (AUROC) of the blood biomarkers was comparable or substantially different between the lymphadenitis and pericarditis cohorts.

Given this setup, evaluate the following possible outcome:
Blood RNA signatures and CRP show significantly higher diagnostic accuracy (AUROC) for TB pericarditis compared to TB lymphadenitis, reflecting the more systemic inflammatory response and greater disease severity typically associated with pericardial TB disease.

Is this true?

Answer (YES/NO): NO